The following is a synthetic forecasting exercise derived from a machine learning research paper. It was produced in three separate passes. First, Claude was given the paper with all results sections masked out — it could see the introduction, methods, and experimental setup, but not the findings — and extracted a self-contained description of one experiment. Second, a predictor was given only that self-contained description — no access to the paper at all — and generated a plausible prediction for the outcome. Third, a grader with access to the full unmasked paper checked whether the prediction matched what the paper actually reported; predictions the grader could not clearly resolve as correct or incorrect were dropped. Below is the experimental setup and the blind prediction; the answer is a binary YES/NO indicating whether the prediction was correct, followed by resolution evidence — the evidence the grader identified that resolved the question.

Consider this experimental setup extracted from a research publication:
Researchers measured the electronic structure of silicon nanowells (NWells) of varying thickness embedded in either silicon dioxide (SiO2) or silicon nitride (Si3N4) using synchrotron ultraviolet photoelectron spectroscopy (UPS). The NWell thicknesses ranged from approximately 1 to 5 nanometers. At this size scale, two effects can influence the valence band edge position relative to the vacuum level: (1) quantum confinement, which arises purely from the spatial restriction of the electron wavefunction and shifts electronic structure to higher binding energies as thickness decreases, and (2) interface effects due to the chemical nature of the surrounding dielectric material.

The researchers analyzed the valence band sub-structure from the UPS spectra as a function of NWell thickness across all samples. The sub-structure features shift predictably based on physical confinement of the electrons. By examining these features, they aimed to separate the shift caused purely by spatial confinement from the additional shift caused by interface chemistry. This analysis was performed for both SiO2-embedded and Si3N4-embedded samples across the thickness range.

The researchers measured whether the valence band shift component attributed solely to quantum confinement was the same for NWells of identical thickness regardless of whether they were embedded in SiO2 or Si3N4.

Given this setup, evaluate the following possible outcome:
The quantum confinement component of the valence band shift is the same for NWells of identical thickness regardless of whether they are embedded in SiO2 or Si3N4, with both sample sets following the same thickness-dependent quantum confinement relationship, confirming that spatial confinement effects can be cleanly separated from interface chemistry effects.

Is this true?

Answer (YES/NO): YES